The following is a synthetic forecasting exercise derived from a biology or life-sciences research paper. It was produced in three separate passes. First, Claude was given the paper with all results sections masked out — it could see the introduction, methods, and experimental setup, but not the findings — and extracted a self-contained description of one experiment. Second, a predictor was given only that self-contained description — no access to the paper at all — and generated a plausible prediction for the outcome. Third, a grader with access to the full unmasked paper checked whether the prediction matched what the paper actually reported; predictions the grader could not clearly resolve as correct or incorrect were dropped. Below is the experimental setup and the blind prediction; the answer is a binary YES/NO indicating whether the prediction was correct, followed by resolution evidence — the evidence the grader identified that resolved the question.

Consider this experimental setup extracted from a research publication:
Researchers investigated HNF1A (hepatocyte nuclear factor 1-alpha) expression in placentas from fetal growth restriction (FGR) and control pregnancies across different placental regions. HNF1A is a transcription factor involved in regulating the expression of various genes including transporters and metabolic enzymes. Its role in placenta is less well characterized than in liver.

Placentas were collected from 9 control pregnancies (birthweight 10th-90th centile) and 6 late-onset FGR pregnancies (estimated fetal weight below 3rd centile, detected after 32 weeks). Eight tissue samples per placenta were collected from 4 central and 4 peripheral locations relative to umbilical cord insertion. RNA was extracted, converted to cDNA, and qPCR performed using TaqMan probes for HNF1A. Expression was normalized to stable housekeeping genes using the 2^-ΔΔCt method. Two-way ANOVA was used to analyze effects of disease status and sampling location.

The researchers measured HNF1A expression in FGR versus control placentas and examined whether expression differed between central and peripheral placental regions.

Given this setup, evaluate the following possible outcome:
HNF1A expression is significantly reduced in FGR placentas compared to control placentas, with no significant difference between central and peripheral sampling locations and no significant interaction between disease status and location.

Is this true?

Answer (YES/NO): NO